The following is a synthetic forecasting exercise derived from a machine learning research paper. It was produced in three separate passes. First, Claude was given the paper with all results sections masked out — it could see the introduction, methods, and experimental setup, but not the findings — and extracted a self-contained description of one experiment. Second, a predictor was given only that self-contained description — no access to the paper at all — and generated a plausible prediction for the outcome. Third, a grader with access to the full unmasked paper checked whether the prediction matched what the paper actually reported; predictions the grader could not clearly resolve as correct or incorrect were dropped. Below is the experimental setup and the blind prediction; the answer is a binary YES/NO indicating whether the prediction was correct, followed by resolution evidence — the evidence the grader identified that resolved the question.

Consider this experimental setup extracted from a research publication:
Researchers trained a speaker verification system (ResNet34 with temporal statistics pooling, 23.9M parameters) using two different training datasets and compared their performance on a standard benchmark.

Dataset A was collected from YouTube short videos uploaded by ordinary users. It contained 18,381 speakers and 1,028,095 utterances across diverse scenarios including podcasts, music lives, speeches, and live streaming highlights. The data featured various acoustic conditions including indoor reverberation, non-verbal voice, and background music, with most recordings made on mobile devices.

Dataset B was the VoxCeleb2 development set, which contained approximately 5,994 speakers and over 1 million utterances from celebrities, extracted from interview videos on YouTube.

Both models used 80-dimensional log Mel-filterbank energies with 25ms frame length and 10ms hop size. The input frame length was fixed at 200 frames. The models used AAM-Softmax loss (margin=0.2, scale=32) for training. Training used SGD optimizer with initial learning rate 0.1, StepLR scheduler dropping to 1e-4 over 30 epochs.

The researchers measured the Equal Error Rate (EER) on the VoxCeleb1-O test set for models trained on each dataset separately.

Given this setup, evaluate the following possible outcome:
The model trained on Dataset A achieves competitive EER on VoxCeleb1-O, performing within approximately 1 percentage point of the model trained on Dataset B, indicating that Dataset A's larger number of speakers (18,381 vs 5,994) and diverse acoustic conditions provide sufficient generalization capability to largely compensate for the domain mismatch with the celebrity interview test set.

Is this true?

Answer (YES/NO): NO